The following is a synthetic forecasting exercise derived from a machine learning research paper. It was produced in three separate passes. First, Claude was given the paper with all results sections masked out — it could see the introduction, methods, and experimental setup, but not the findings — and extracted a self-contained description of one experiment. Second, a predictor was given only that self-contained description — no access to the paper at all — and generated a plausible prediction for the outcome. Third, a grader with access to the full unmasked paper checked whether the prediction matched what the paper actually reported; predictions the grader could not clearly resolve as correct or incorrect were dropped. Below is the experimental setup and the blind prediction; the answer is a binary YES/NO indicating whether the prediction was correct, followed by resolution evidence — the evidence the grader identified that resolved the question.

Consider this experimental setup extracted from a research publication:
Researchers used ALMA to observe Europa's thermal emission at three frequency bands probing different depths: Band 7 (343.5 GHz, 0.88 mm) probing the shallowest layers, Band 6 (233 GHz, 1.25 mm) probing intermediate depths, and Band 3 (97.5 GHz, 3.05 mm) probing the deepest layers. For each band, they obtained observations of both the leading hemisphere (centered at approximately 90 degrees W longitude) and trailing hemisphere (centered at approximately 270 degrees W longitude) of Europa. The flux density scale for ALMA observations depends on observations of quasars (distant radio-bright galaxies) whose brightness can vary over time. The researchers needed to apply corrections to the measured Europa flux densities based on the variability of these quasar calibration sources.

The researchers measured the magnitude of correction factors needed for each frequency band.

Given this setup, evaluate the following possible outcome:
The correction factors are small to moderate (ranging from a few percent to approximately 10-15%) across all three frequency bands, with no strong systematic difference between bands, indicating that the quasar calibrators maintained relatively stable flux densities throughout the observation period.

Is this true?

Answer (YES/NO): NO